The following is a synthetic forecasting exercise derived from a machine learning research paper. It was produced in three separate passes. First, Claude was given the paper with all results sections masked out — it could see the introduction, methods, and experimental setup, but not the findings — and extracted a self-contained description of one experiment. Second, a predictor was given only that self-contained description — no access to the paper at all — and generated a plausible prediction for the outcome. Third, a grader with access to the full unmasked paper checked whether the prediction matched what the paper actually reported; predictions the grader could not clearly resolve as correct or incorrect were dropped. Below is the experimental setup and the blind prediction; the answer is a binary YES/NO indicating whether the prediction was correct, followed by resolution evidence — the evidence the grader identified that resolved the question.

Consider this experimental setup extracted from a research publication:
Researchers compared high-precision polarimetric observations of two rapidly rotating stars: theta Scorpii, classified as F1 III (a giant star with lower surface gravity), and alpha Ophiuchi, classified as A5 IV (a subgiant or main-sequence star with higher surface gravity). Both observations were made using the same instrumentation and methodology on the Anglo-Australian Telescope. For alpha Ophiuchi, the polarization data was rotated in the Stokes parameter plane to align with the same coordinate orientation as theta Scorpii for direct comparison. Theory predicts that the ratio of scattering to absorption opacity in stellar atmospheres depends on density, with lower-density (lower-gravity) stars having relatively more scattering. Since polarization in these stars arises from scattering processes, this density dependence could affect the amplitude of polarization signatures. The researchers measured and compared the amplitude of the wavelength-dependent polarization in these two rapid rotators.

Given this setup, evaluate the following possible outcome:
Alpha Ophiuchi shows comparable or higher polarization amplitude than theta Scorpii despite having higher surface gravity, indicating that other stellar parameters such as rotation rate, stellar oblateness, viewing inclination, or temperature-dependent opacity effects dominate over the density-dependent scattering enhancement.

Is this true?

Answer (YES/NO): NO